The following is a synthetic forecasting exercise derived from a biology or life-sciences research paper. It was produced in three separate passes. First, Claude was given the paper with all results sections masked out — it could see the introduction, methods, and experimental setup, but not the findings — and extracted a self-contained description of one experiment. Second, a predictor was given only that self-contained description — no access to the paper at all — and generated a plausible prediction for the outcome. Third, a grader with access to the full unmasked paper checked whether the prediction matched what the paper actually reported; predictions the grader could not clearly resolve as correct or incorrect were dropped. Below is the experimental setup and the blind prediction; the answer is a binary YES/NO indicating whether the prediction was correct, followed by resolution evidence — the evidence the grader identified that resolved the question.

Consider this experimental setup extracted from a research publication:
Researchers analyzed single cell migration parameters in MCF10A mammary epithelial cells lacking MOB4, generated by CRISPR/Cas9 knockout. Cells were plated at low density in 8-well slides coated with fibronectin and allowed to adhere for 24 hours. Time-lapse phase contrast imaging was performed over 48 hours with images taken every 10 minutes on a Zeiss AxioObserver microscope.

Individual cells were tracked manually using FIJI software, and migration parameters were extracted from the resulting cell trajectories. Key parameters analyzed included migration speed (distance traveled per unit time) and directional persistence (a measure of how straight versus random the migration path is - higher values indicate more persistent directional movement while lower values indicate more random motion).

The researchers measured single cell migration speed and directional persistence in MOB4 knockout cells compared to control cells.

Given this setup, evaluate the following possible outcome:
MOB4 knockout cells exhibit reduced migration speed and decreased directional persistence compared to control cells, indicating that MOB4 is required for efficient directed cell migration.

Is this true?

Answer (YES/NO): NO